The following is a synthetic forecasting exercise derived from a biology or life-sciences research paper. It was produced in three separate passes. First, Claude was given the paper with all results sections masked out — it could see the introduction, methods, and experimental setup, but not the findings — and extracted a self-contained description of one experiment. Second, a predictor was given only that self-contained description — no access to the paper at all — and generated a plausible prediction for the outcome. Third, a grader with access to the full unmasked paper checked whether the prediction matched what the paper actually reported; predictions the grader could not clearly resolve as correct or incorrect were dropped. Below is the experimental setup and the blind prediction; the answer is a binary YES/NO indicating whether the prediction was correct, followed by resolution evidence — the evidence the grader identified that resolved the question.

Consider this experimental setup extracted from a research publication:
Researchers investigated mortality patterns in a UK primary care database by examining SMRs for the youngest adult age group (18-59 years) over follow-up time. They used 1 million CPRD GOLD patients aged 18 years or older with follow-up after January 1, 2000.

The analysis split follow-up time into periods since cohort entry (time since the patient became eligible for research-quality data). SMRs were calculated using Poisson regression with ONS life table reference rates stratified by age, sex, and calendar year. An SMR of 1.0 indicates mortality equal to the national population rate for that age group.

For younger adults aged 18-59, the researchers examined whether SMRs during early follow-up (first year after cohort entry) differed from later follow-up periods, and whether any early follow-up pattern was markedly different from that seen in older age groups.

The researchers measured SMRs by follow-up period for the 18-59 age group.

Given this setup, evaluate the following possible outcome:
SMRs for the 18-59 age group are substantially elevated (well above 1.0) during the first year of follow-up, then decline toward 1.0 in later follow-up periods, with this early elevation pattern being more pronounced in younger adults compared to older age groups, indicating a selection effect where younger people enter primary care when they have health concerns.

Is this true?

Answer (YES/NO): NO